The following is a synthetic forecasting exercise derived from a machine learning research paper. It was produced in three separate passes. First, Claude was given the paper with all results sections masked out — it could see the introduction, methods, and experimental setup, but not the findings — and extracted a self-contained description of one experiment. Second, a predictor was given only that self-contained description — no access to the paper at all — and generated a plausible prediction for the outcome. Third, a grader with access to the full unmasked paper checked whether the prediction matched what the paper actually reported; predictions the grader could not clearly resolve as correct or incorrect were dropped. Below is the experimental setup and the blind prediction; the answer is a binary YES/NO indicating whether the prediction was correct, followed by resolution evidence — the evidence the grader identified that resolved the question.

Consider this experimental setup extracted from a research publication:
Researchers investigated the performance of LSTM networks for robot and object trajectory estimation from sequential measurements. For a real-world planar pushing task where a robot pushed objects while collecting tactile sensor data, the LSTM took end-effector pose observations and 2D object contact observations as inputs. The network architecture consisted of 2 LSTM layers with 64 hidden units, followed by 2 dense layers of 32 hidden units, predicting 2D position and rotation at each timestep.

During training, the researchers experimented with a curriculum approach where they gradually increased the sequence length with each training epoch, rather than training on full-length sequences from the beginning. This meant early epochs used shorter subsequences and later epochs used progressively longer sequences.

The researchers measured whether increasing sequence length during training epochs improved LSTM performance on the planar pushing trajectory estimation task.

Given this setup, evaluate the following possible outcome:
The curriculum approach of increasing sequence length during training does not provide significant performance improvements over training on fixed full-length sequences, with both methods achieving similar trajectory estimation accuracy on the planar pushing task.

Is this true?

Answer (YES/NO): NO